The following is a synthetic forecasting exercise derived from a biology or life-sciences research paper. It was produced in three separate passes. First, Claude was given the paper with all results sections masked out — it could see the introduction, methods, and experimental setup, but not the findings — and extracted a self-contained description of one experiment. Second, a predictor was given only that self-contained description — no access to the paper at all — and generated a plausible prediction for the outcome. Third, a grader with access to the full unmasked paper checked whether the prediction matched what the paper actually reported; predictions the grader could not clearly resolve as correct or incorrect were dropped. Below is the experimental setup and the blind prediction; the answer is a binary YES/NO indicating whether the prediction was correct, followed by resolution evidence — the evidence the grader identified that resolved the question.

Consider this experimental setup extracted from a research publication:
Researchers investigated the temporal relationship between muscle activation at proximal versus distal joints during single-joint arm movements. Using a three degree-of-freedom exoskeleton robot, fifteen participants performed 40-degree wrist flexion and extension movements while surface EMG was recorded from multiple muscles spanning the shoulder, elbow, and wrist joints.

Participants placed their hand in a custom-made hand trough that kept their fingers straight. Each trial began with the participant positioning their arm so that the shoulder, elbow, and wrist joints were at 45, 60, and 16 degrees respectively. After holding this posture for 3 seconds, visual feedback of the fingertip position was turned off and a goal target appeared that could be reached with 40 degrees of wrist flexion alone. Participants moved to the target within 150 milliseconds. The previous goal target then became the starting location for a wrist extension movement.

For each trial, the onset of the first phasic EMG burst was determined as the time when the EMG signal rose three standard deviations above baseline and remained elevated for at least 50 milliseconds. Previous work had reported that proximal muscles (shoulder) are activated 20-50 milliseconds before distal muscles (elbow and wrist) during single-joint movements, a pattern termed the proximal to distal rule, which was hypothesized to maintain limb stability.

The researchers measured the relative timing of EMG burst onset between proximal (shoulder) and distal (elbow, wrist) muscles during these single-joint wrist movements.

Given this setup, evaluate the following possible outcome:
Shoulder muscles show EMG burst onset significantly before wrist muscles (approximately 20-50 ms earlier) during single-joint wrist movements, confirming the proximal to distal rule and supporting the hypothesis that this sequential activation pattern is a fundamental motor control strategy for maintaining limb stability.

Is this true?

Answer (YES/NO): NO